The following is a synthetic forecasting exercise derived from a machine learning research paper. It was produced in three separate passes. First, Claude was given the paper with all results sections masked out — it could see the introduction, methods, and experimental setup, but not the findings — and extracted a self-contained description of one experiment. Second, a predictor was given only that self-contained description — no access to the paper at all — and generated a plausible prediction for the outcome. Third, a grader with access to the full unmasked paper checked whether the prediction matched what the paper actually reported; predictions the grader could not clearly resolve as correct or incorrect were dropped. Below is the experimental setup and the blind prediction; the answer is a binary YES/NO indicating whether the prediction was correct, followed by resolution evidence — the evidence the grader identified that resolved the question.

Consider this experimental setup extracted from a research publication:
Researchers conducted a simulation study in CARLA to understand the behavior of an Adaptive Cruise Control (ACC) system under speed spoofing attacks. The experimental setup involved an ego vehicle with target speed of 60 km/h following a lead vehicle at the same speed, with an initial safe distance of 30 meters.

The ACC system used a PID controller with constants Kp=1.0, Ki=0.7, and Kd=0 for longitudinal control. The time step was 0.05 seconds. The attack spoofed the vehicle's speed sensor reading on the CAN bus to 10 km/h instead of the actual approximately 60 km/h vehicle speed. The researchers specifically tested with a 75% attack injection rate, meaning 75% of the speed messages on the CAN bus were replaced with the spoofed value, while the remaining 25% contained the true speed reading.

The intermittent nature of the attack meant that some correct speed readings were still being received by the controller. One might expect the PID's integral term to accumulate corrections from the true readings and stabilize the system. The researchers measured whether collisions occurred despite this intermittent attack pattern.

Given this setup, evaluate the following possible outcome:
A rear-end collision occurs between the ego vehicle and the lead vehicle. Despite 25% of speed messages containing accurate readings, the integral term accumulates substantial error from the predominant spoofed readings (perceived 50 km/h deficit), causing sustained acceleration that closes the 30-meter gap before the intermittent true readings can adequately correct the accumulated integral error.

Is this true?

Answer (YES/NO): YES